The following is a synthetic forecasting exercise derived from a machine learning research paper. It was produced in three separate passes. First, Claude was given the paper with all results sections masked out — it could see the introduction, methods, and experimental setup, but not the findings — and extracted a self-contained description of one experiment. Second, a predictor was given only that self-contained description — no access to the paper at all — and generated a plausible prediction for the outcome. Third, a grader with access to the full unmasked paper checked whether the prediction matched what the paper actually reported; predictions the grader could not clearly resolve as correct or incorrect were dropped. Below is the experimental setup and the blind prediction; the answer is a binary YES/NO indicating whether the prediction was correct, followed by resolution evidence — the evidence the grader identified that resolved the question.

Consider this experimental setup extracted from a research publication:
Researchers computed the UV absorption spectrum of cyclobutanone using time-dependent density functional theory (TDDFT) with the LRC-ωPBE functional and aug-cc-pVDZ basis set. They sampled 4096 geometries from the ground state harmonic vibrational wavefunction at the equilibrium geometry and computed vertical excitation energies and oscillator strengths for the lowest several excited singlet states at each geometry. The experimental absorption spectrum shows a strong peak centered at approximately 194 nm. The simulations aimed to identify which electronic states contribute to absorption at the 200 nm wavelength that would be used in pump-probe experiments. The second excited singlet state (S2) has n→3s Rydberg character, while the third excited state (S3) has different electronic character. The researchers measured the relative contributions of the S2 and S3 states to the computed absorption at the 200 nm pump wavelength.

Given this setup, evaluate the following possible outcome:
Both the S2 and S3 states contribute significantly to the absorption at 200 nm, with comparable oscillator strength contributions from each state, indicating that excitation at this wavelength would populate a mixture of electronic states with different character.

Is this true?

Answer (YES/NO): NO